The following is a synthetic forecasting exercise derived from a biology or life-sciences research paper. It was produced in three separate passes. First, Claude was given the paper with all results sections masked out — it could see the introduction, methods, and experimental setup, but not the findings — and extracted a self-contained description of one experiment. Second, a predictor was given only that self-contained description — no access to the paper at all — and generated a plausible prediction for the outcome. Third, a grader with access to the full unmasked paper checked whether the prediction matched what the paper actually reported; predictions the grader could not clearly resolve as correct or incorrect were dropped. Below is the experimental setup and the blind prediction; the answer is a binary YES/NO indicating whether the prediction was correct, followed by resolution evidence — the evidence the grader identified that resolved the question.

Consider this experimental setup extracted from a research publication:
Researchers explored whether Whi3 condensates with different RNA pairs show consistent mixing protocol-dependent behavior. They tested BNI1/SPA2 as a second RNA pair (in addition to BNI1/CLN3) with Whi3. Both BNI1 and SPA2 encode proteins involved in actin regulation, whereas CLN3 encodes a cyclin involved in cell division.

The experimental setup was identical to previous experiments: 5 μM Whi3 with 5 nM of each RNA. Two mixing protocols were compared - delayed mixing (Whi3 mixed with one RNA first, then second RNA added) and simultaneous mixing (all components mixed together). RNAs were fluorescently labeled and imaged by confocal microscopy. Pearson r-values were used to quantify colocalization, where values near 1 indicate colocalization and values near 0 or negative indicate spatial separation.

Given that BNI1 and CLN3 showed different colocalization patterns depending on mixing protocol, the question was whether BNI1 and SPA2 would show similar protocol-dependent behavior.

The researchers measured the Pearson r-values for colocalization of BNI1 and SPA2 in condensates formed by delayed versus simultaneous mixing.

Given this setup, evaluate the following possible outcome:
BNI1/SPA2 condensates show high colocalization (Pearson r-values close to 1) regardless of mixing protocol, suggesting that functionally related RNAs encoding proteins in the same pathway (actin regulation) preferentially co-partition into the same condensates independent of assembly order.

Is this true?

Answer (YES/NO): YES